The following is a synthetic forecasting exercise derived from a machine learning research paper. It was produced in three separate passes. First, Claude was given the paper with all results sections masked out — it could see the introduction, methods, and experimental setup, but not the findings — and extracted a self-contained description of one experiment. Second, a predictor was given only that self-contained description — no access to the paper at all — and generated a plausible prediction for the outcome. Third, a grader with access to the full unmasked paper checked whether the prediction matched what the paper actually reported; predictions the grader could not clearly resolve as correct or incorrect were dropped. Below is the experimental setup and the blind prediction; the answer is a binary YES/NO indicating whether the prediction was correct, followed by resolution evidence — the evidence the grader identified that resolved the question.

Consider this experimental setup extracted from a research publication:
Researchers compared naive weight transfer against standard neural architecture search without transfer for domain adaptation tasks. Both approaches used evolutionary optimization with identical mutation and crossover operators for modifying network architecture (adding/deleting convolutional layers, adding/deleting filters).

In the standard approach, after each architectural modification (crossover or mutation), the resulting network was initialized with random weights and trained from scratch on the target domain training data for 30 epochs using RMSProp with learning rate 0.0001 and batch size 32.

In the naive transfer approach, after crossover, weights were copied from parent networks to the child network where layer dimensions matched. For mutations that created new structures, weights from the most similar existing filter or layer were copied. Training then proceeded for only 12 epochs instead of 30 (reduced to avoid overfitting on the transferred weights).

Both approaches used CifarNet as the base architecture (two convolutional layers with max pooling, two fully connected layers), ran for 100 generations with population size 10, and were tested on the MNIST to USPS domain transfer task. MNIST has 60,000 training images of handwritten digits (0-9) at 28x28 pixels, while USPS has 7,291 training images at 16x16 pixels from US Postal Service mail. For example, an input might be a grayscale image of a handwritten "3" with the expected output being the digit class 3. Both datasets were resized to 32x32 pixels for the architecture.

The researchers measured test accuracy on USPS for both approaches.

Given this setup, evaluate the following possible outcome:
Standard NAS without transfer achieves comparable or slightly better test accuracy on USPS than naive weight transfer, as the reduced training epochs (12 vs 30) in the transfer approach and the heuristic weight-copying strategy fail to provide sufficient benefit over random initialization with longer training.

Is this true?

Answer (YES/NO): NO